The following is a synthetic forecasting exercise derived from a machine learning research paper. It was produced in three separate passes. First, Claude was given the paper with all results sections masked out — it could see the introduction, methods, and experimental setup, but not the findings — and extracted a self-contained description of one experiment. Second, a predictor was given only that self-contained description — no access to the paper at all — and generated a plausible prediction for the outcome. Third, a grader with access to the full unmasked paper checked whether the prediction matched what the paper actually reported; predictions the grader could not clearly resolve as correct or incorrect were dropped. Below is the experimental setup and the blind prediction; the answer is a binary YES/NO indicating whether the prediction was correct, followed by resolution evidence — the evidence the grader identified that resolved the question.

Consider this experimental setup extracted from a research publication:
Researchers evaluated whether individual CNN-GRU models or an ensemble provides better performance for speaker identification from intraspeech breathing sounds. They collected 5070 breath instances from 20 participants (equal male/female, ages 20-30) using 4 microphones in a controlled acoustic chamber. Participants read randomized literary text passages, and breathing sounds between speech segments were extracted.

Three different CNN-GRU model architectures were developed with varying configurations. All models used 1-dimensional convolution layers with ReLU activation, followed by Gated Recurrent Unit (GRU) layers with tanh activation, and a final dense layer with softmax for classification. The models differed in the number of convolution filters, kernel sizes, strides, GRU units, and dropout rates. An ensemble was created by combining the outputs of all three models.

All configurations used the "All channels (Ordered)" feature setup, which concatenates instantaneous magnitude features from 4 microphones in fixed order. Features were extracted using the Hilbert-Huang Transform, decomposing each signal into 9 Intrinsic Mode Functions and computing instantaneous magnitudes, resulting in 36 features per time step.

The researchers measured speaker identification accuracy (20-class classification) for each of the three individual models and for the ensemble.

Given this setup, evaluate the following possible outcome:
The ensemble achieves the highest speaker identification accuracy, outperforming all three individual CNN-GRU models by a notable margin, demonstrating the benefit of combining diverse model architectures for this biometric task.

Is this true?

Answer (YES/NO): NO